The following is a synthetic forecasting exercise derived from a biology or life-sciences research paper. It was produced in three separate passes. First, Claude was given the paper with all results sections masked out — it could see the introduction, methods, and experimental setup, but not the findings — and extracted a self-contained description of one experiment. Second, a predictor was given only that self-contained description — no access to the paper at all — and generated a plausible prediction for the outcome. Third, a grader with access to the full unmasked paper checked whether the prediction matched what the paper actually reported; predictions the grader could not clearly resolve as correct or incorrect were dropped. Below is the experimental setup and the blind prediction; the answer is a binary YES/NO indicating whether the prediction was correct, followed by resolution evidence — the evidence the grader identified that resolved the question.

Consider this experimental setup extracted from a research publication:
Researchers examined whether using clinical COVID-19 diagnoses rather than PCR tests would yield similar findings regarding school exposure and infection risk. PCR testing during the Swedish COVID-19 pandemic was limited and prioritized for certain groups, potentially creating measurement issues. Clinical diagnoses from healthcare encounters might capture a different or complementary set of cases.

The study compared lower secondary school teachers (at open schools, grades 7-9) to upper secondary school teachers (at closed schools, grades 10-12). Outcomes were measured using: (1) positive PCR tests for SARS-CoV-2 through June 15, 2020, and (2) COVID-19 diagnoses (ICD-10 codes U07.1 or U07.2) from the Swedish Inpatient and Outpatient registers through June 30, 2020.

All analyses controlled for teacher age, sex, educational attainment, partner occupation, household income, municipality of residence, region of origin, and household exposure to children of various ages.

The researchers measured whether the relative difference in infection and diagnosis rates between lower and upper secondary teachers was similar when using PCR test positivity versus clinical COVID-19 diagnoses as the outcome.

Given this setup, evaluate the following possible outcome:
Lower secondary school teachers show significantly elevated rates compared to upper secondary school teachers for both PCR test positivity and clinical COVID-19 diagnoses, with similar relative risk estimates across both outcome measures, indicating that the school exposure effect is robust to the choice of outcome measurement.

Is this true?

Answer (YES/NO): YES